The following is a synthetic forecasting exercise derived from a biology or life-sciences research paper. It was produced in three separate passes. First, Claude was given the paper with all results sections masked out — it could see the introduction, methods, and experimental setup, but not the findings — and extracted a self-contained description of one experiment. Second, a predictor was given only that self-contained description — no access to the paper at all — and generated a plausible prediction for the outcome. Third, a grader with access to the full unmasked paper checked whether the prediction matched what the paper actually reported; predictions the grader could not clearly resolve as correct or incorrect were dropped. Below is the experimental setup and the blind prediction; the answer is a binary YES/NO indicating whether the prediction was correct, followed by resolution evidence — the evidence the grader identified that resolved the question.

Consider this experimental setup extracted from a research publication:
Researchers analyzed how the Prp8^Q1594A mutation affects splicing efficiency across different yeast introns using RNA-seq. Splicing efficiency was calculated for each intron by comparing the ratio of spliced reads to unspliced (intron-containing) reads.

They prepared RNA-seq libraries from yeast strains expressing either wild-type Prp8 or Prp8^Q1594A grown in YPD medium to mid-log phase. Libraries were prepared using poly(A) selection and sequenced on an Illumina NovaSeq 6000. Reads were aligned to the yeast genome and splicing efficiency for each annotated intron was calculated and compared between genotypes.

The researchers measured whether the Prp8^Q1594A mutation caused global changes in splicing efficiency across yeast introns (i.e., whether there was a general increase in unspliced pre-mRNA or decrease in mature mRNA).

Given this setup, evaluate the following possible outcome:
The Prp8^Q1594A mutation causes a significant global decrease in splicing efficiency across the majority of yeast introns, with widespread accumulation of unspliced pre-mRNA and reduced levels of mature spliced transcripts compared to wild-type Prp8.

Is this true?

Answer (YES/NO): YES